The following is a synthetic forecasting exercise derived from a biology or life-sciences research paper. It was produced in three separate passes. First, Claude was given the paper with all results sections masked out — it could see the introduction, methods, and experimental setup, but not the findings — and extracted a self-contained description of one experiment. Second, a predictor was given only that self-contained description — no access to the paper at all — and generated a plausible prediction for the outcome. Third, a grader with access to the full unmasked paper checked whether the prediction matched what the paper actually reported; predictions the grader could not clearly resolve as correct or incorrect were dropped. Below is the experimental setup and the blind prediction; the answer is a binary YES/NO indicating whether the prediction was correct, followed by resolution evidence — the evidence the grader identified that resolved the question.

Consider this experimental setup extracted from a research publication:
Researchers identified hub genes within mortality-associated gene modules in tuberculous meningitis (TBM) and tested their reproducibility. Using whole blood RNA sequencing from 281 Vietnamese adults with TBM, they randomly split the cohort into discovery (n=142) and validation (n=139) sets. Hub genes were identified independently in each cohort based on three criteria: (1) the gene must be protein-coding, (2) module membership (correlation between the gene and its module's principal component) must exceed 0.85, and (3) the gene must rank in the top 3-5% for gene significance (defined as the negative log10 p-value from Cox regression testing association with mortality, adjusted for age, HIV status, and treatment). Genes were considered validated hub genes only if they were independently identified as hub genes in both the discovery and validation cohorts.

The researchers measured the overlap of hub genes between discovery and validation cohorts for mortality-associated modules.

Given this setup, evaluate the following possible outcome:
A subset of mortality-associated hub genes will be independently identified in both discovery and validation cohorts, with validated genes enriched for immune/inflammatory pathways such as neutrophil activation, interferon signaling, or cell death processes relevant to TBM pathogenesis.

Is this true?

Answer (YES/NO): YES